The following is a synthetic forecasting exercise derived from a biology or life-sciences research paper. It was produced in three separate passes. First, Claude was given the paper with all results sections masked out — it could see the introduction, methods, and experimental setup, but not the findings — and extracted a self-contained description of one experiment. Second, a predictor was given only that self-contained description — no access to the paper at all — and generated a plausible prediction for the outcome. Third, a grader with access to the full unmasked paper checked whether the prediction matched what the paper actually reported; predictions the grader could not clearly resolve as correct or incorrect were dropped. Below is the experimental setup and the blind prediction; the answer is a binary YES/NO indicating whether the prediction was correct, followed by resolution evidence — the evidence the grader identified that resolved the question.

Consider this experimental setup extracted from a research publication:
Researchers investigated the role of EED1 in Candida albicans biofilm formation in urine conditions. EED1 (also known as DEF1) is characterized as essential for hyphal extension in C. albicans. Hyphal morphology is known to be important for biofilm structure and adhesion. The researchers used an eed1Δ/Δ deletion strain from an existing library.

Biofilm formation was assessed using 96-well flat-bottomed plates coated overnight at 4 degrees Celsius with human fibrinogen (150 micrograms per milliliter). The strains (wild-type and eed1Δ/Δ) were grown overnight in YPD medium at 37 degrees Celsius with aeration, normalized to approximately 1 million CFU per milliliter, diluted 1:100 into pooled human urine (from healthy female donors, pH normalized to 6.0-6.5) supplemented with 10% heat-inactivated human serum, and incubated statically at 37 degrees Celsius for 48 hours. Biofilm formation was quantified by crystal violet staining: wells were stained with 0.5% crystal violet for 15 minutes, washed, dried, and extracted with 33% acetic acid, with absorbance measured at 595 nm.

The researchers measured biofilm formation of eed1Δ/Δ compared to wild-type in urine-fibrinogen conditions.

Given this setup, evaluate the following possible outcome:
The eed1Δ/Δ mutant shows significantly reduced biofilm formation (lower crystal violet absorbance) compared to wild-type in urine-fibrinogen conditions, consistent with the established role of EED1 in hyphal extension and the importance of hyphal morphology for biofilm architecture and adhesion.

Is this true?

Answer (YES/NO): YES